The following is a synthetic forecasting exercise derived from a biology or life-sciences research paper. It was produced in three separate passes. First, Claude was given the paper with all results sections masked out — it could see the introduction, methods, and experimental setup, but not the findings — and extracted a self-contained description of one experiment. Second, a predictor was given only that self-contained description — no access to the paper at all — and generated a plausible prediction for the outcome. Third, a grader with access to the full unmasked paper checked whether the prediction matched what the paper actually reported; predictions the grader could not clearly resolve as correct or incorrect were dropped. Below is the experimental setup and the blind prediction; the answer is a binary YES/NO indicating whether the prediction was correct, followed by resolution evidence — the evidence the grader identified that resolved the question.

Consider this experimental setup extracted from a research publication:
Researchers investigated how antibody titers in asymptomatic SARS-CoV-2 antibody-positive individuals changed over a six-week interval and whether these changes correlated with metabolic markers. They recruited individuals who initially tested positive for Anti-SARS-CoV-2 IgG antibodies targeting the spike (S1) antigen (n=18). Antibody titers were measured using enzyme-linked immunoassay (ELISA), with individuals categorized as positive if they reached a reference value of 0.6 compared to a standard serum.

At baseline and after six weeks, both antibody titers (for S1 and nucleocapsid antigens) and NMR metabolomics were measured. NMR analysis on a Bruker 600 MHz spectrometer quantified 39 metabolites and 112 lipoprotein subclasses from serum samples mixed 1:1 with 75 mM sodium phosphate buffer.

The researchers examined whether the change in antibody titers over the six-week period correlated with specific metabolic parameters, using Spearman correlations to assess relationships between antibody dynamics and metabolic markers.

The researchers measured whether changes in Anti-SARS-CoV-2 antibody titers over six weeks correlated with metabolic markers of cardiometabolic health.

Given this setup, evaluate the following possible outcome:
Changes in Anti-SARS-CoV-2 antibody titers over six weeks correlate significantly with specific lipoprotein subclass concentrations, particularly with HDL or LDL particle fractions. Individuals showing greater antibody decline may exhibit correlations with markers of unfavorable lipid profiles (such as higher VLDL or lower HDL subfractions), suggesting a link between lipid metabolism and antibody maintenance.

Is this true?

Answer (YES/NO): NO